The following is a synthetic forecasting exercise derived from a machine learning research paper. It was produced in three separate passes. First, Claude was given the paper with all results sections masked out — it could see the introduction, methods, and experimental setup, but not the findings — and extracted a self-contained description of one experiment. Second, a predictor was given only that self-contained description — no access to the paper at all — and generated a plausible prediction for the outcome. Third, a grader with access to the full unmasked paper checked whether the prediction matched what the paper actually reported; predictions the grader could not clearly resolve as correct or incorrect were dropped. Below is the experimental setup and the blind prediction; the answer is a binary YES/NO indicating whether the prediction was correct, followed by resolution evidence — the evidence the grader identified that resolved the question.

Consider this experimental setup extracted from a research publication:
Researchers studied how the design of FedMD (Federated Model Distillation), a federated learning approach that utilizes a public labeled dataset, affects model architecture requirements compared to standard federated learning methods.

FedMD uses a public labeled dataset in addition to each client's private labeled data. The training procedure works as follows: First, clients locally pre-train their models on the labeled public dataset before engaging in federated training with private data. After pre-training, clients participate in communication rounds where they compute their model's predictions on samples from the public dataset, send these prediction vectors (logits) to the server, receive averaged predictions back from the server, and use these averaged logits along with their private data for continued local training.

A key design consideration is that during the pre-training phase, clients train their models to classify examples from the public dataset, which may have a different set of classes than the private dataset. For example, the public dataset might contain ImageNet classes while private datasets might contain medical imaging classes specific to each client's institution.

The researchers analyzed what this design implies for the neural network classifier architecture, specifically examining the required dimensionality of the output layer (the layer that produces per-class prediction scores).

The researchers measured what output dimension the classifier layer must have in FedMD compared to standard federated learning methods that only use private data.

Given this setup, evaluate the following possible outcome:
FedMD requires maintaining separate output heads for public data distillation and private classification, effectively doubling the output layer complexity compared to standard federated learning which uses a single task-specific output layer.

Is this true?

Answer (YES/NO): NO